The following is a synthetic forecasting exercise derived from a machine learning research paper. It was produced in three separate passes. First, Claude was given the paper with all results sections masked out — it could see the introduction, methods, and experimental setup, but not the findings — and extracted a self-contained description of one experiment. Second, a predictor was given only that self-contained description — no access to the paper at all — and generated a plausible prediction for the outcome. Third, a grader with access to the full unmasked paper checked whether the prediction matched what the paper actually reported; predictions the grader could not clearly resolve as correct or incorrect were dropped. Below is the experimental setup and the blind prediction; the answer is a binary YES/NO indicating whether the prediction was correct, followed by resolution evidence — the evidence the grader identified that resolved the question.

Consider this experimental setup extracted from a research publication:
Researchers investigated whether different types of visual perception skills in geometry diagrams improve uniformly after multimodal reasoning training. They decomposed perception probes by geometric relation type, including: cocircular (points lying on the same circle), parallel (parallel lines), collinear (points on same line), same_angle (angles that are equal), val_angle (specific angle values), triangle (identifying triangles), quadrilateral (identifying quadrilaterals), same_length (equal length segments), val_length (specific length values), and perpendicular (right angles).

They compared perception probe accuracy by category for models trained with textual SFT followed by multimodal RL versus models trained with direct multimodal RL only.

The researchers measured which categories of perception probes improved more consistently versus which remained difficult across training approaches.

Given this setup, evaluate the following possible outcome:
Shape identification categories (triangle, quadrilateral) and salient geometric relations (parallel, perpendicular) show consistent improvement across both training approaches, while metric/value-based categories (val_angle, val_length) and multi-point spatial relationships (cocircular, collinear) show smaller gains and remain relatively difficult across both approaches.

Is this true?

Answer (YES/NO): NO